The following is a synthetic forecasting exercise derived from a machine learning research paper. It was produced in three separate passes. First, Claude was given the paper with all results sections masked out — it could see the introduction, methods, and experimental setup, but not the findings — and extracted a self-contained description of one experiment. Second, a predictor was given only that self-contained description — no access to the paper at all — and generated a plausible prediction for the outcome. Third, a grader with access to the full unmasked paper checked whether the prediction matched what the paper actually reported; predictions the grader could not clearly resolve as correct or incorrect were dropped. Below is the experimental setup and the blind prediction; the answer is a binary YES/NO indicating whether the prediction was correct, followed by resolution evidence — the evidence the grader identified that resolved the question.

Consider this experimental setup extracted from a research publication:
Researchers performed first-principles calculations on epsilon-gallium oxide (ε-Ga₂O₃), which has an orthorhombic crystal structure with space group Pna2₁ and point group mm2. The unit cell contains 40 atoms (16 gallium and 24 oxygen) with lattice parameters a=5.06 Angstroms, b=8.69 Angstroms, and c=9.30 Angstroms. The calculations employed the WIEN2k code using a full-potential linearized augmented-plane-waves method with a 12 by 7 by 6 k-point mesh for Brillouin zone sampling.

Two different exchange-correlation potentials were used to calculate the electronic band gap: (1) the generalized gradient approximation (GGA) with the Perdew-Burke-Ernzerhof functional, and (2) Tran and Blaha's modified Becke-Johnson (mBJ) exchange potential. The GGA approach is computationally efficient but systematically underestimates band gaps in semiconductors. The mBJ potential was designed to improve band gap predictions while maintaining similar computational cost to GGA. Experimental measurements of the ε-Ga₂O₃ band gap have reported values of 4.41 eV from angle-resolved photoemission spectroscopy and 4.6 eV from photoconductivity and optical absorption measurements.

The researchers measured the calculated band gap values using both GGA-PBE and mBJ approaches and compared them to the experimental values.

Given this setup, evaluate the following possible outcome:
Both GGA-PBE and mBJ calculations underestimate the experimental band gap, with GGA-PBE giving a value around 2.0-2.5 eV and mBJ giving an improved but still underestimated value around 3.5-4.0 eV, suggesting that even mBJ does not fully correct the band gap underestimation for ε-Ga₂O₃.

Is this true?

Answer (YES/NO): NO